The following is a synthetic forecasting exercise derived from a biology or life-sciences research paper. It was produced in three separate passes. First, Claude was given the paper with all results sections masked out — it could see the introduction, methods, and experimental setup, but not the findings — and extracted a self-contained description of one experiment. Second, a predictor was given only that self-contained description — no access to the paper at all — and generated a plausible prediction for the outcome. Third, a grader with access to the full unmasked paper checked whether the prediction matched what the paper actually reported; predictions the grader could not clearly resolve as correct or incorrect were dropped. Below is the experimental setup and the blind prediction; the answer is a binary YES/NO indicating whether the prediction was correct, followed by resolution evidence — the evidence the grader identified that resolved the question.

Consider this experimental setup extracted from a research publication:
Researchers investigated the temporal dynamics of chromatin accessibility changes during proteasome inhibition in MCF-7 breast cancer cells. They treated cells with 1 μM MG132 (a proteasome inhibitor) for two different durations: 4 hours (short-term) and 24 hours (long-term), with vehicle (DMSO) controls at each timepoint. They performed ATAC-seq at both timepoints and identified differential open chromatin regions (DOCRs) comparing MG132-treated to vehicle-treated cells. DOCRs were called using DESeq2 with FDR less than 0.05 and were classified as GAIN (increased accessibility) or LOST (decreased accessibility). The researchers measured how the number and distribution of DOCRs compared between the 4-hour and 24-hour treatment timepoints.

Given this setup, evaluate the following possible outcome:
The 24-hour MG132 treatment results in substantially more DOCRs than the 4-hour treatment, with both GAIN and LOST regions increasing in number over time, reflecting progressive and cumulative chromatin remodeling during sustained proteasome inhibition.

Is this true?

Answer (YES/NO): YES